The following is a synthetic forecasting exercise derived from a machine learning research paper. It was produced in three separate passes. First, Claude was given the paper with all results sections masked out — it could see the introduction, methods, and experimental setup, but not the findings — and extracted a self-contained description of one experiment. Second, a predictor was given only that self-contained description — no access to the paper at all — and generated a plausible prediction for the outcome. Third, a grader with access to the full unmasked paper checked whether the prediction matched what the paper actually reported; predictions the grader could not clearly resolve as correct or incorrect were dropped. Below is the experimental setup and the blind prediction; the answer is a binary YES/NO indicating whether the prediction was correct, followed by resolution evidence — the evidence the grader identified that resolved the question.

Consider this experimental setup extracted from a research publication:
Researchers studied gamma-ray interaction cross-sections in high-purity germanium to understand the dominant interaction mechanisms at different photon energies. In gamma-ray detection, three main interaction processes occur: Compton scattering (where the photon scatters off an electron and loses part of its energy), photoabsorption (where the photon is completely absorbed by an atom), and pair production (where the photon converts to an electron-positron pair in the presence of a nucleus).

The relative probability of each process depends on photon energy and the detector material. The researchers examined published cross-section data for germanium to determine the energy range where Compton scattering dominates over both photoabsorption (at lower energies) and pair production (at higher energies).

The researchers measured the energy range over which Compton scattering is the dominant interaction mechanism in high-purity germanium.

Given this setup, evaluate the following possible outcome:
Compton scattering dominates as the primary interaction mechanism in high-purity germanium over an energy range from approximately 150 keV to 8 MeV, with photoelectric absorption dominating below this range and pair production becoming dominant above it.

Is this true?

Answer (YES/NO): YES